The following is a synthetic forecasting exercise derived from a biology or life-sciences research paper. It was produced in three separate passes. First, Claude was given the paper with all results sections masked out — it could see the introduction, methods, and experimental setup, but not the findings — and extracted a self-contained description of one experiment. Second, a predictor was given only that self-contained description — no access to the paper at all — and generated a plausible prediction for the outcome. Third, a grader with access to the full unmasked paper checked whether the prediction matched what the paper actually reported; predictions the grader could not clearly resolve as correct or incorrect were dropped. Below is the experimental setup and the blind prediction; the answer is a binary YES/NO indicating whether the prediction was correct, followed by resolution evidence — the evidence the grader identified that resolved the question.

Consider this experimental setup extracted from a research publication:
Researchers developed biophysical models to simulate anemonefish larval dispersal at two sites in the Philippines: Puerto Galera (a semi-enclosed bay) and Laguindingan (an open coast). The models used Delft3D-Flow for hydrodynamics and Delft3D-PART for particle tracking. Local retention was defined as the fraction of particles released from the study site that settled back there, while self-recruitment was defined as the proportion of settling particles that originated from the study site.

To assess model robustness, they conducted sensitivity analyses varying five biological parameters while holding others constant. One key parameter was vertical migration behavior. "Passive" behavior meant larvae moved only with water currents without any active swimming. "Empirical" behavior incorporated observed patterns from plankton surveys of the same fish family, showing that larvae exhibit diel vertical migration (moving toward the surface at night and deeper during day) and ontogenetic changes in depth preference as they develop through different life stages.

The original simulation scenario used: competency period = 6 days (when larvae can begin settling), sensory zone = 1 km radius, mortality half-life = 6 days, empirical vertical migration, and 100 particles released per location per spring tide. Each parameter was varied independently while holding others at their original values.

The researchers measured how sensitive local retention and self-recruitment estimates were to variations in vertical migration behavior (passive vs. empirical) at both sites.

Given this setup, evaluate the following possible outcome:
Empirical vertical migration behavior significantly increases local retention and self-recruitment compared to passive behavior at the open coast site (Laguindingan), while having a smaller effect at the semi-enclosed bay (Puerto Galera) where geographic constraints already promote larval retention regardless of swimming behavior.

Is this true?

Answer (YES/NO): NO